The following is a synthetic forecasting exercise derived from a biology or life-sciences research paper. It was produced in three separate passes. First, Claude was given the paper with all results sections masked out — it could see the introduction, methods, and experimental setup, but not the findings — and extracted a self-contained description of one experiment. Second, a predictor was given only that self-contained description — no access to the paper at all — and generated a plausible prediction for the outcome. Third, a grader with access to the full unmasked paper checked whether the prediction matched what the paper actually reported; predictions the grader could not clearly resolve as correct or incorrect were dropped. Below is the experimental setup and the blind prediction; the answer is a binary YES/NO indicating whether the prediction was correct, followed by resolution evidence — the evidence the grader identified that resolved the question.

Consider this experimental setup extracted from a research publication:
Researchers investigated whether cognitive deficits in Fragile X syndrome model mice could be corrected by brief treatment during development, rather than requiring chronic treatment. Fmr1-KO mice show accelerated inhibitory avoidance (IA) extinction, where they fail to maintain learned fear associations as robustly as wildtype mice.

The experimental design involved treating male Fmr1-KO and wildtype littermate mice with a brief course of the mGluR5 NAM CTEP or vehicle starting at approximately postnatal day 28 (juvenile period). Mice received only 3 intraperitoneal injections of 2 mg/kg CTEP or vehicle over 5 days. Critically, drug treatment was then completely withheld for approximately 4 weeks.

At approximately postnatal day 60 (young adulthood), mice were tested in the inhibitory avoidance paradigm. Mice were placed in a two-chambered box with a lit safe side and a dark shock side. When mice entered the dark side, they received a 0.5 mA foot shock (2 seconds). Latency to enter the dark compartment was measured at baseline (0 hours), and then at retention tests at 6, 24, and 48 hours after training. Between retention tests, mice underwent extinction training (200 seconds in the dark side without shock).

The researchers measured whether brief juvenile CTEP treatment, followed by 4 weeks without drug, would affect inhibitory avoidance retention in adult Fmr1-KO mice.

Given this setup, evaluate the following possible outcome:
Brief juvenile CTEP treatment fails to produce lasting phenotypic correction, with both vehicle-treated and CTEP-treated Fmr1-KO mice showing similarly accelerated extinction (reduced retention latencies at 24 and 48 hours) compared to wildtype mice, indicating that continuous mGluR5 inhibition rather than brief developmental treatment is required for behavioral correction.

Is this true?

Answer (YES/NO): NO